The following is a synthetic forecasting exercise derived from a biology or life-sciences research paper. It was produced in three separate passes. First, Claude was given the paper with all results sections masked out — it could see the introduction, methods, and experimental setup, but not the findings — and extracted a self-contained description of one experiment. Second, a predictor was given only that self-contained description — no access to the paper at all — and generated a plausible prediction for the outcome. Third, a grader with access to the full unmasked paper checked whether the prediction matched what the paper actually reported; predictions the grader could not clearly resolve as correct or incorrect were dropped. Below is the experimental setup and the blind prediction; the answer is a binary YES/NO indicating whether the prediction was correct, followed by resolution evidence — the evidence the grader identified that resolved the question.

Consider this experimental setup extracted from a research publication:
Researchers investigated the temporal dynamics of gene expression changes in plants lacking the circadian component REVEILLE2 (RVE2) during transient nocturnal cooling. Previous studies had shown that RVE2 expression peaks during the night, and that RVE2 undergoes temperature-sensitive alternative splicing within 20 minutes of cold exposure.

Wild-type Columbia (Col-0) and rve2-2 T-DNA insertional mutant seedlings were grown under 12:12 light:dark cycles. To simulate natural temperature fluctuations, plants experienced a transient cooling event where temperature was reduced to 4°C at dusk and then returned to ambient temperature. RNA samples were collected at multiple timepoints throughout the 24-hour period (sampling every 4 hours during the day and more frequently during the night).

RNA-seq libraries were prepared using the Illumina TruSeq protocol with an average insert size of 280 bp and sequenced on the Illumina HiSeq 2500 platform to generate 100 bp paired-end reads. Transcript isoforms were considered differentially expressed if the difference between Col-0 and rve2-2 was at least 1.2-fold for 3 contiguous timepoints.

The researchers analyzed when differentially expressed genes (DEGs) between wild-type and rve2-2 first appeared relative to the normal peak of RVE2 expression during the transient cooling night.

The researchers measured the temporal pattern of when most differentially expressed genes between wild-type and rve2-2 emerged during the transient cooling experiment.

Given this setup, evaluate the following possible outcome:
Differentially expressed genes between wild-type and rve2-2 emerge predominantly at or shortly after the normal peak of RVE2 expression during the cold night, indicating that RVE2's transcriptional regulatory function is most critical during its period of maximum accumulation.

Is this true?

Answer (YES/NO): YES